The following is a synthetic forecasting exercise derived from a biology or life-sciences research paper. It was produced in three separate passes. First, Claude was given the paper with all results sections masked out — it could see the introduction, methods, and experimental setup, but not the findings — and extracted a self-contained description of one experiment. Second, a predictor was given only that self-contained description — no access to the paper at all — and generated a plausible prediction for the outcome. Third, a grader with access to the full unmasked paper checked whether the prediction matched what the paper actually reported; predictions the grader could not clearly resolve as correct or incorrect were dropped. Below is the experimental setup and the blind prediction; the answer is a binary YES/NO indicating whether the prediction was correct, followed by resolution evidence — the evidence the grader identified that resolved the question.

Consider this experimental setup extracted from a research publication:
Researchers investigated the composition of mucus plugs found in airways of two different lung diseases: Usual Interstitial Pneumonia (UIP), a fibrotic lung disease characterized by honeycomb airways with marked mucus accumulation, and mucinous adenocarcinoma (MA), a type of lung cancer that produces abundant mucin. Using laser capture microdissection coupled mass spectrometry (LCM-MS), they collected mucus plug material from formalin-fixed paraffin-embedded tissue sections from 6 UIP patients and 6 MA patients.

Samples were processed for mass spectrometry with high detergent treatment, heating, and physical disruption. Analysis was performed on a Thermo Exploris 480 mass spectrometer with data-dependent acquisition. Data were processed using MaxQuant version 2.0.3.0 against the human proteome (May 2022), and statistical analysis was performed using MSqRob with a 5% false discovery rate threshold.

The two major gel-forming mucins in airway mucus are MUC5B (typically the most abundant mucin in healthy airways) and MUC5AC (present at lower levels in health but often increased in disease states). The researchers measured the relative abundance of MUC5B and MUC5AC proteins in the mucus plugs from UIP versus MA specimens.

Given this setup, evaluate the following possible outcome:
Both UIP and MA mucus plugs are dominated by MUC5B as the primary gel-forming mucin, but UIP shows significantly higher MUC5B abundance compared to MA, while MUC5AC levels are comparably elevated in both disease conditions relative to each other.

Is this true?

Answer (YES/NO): NO